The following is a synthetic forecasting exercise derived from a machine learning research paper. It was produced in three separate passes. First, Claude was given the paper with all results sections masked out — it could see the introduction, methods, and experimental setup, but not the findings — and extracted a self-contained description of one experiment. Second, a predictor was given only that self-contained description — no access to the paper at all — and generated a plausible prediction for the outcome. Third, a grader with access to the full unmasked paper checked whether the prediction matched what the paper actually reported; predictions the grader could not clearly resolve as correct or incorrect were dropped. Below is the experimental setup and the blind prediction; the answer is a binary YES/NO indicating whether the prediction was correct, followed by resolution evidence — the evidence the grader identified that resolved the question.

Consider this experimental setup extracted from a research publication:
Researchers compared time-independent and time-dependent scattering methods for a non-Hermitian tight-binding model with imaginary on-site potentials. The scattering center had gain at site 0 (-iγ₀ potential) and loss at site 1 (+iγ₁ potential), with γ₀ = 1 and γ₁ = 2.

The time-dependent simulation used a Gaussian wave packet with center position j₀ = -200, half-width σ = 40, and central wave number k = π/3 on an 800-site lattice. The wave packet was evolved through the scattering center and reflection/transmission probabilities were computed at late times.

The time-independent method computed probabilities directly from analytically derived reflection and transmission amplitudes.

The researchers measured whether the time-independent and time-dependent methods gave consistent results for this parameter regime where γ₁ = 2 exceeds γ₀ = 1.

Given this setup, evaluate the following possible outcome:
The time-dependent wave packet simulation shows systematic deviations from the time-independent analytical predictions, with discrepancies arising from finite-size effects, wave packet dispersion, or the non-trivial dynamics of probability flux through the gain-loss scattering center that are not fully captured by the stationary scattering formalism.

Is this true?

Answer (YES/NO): NO